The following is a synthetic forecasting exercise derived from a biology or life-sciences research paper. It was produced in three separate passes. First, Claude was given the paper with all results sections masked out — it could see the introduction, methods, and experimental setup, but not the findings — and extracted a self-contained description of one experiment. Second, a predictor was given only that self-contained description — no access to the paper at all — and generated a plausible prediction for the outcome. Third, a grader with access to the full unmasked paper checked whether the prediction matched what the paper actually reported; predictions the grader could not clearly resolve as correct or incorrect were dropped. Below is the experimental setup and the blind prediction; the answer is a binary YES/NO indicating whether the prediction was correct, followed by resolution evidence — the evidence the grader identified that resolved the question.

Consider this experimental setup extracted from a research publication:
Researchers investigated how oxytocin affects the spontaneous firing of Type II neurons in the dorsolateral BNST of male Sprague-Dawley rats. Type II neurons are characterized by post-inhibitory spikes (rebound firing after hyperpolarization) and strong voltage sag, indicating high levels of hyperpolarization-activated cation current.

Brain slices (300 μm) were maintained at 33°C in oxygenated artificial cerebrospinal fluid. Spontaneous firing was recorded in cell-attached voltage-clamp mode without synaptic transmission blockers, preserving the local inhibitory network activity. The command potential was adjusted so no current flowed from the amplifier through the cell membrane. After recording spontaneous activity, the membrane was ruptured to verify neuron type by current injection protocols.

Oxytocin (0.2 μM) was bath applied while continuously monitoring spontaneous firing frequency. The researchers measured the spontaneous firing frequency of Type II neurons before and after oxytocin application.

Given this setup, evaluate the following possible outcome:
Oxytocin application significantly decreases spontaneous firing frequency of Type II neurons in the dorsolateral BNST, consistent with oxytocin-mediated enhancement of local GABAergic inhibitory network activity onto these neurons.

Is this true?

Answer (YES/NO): NO